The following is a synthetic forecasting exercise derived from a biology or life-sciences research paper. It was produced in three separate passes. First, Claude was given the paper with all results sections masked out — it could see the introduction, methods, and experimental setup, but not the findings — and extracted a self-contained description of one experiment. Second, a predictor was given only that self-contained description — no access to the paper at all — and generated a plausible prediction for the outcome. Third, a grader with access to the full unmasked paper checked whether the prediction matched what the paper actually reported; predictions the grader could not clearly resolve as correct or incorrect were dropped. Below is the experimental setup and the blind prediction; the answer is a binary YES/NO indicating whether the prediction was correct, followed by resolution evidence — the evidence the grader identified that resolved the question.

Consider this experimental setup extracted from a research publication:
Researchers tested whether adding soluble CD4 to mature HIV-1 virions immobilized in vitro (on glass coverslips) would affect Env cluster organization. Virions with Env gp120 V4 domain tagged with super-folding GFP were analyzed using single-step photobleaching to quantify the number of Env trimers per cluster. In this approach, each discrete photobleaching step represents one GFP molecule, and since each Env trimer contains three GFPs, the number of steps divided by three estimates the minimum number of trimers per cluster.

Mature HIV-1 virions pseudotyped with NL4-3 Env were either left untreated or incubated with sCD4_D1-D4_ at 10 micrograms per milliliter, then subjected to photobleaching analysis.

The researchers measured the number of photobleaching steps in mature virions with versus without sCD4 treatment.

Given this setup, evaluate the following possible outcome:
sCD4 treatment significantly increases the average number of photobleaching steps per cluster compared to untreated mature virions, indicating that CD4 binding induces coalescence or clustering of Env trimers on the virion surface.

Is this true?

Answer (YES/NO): NO